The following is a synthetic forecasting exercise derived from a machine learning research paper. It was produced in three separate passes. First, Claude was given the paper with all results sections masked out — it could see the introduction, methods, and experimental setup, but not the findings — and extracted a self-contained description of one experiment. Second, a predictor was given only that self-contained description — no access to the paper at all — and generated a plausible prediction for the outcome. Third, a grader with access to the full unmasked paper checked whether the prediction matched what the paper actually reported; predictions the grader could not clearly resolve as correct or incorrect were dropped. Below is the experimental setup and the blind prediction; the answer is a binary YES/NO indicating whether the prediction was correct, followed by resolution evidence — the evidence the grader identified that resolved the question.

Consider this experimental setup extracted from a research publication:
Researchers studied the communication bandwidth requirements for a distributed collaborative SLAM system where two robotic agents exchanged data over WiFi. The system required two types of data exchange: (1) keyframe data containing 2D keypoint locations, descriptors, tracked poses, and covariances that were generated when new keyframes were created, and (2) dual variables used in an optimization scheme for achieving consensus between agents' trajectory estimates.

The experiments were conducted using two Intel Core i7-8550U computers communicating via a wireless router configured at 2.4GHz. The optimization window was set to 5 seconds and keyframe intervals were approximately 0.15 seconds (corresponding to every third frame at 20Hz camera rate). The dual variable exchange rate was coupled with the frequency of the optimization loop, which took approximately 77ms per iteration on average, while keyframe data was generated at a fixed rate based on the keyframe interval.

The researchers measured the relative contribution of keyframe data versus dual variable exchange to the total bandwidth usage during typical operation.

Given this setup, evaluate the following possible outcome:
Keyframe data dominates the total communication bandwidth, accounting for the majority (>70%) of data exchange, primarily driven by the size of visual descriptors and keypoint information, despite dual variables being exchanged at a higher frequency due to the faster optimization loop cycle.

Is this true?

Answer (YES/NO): YES